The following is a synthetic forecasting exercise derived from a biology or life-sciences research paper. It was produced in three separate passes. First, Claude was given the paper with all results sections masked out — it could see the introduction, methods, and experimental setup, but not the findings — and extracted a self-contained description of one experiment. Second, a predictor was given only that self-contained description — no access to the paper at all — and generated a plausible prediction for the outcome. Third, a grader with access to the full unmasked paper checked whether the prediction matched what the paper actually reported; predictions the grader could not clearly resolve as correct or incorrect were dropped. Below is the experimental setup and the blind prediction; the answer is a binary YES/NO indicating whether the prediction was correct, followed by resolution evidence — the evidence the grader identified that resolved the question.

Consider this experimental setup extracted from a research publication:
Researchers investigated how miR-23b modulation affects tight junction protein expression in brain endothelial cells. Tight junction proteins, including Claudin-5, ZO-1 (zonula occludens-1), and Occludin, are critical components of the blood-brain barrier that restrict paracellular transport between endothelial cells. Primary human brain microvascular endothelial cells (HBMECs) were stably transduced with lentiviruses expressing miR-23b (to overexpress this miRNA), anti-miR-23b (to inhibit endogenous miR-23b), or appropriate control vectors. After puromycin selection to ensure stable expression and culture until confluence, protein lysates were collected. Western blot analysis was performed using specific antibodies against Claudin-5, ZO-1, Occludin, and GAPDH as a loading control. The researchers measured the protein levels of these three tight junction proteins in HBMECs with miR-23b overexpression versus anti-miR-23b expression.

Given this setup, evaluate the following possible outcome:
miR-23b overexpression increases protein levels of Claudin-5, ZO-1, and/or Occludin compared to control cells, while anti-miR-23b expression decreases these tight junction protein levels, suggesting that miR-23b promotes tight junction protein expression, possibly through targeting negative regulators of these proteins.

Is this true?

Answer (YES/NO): NO